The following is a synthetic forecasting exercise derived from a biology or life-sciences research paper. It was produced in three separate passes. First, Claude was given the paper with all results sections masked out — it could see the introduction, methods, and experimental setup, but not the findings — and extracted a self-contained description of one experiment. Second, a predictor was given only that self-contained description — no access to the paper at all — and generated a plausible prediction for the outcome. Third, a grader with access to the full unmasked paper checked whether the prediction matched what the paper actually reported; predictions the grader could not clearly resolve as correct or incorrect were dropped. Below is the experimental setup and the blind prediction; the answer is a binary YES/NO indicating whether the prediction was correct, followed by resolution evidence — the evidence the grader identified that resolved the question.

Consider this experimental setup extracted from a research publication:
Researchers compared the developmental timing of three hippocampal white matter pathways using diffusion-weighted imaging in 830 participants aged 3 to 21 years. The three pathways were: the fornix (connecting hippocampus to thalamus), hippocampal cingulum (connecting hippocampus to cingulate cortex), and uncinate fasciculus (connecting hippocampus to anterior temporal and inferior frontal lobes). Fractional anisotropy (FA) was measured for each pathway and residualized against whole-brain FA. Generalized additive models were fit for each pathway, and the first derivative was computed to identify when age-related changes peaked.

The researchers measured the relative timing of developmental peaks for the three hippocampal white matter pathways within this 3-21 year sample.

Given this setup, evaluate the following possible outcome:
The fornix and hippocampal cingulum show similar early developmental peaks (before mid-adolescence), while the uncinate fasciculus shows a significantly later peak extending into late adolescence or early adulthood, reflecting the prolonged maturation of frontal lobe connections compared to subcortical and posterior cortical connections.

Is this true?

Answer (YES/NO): NO